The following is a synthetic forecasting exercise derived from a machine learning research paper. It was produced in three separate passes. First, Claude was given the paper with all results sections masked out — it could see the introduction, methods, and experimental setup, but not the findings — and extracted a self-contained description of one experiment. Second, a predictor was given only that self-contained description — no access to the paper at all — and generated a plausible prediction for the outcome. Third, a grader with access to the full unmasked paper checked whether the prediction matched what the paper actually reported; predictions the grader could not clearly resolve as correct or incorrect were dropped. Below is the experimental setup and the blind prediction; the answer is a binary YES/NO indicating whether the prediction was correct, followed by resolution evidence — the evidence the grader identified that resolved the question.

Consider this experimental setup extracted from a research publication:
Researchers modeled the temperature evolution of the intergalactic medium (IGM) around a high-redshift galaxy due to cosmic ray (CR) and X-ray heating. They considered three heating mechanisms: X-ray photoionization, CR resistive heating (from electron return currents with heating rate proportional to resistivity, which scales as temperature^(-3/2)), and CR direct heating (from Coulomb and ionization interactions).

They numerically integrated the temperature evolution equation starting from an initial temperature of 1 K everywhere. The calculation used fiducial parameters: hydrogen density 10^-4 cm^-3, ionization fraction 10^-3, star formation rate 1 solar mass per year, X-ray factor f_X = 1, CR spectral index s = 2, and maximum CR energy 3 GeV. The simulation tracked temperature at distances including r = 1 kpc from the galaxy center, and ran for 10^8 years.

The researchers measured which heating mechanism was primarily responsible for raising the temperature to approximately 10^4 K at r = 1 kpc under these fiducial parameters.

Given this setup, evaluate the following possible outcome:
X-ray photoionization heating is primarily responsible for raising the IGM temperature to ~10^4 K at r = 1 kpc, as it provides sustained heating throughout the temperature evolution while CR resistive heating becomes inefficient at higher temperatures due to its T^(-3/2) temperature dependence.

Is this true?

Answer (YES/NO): YES